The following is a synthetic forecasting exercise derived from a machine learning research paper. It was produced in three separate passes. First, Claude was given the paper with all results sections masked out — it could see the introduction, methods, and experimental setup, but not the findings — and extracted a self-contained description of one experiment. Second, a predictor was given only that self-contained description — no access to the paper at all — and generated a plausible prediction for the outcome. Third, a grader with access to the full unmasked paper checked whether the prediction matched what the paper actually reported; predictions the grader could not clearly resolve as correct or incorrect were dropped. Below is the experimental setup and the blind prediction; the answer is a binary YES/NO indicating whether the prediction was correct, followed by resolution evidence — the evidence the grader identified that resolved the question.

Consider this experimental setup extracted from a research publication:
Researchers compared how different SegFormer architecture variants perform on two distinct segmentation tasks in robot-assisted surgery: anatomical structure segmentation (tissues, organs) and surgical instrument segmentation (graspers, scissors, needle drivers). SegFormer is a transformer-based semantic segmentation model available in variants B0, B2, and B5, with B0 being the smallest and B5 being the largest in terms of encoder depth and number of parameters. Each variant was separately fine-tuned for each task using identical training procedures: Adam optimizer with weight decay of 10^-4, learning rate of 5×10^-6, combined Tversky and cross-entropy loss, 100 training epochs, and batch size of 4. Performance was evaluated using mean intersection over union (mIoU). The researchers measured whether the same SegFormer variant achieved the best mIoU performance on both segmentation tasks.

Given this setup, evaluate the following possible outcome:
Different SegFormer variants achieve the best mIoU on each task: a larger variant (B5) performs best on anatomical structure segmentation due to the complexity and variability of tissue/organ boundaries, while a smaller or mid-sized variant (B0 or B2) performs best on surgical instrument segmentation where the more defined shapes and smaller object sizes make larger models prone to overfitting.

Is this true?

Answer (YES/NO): NO